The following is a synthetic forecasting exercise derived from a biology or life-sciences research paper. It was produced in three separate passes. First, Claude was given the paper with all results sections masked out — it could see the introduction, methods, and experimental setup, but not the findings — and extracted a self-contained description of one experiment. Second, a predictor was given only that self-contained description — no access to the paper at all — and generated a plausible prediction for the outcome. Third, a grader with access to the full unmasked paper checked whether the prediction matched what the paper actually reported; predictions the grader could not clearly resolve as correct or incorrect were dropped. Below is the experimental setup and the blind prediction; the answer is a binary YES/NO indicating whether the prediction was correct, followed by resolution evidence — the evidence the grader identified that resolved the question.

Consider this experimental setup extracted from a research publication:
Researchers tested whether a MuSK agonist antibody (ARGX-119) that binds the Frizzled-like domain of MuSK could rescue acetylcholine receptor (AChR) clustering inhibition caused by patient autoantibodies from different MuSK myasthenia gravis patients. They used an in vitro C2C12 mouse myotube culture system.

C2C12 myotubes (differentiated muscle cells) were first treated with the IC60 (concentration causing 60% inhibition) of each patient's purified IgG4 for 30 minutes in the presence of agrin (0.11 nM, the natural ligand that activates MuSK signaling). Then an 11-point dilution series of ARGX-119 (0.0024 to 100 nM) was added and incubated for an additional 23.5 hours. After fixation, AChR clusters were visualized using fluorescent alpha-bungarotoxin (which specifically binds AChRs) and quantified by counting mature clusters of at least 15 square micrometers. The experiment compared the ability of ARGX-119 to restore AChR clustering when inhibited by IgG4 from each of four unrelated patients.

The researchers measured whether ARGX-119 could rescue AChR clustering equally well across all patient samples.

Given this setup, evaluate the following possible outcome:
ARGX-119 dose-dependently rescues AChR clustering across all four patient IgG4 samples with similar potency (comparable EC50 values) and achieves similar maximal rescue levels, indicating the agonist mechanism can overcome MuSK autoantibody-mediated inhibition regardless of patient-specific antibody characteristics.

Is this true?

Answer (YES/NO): NO